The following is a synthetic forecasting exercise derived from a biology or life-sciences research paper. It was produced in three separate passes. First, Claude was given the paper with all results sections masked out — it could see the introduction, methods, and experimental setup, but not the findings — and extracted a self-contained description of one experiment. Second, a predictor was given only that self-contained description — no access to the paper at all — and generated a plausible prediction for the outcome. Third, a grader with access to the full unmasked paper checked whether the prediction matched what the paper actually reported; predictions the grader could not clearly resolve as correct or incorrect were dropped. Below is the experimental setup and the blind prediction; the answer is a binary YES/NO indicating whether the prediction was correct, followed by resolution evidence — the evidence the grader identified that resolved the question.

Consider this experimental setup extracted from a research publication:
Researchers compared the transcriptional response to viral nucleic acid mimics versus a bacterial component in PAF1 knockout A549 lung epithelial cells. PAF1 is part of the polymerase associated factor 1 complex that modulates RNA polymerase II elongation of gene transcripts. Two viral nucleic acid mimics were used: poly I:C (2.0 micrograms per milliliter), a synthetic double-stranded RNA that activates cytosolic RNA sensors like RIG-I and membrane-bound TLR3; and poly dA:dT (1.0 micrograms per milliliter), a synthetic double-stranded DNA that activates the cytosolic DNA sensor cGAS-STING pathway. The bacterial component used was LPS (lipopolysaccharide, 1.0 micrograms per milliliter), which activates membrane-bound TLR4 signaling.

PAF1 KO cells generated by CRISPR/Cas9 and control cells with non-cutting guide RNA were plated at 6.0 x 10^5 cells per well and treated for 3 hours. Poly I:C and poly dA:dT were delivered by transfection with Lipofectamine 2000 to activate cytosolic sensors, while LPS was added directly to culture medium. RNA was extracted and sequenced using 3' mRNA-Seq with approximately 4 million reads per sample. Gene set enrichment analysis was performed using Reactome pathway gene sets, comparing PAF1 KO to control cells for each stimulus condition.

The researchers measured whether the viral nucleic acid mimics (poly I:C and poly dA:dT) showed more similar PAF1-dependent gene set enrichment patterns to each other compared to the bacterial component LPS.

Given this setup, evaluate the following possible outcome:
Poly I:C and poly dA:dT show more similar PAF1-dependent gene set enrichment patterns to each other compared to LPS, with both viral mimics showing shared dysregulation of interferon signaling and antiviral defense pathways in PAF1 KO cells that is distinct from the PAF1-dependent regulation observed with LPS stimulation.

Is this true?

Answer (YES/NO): NO